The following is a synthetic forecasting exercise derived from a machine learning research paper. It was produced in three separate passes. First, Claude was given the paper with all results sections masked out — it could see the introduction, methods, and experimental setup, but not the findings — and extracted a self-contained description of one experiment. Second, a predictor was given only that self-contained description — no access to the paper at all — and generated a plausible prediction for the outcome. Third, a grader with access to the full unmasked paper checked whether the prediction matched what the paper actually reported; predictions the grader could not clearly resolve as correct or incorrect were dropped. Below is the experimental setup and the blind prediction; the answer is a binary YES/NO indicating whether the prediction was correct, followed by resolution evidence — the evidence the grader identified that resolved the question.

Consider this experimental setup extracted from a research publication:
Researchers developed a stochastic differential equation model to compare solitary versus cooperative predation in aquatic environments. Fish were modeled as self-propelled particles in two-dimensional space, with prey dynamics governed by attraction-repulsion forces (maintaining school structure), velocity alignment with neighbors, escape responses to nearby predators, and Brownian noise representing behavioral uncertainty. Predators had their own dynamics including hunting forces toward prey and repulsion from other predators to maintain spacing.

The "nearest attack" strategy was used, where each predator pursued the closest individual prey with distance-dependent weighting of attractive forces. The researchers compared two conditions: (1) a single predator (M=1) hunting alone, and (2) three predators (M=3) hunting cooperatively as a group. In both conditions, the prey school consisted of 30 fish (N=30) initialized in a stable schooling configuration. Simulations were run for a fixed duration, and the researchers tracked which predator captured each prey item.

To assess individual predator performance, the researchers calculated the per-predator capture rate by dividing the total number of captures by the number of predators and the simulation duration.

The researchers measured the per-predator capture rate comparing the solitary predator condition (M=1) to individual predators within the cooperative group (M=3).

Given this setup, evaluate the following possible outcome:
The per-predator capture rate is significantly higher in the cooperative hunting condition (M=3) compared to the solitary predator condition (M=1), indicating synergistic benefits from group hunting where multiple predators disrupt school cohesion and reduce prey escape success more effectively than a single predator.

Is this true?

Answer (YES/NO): YES